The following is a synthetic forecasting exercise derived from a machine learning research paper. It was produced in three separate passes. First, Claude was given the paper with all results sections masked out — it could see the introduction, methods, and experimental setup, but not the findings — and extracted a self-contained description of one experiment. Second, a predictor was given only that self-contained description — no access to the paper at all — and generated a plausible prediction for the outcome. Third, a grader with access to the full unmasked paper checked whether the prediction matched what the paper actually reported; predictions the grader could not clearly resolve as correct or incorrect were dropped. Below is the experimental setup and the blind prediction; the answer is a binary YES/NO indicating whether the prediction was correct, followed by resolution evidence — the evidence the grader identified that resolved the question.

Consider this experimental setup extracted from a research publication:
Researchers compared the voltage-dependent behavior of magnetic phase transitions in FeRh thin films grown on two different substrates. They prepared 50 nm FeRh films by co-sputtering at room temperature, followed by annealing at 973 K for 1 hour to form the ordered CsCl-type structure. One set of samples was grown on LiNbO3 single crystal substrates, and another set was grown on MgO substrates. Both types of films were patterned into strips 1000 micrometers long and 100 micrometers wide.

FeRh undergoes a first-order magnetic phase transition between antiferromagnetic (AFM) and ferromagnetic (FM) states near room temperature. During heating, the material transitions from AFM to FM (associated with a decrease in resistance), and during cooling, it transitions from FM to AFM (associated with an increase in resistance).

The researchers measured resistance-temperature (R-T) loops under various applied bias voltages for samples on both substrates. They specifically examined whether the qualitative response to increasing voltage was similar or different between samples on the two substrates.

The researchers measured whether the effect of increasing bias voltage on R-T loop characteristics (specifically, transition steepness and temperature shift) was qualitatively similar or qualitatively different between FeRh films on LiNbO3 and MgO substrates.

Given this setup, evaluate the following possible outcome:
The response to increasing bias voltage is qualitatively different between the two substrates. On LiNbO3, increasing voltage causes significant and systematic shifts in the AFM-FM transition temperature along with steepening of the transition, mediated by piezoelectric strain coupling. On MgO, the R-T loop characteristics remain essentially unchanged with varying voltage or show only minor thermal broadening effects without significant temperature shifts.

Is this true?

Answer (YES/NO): NO